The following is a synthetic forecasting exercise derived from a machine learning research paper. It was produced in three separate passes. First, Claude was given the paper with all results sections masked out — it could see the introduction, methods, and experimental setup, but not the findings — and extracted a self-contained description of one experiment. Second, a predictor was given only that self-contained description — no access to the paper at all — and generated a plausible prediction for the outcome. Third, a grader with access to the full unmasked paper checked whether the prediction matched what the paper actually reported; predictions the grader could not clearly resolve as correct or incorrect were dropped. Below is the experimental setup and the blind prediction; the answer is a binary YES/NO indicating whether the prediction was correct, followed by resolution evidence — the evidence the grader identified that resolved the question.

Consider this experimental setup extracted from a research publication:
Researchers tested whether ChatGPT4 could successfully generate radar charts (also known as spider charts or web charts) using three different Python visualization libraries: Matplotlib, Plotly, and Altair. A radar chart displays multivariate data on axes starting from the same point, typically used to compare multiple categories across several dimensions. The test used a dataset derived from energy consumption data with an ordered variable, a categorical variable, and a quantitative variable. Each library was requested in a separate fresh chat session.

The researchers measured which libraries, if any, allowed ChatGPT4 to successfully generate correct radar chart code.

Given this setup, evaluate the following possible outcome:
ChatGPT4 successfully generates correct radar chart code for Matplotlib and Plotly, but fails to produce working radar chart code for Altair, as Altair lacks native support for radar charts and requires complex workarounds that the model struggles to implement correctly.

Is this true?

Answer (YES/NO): NO